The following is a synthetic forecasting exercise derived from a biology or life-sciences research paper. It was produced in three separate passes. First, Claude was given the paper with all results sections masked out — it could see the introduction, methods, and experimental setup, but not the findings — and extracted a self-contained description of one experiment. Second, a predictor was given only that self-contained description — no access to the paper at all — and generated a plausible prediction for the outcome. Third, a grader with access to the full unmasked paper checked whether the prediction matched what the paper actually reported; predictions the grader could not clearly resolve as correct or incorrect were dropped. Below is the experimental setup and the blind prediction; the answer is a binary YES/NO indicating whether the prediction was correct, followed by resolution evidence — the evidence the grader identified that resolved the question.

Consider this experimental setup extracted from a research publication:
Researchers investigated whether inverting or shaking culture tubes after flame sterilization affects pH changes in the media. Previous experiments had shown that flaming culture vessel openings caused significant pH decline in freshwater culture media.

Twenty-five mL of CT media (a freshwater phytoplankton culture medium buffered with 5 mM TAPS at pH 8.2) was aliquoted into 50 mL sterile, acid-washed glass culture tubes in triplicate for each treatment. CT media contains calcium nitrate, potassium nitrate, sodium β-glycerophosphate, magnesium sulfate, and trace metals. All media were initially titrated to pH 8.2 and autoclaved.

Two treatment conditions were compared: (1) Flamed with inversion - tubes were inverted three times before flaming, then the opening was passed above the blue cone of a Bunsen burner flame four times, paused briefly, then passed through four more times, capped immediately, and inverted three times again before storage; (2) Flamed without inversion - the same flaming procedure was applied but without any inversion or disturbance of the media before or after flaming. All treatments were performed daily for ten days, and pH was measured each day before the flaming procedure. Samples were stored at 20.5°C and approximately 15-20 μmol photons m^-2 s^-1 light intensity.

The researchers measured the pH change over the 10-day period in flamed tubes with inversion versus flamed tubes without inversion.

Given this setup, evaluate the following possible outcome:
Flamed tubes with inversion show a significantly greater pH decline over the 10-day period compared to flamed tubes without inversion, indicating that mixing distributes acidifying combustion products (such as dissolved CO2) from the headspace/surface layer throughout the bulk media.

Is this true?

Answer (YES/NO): YES